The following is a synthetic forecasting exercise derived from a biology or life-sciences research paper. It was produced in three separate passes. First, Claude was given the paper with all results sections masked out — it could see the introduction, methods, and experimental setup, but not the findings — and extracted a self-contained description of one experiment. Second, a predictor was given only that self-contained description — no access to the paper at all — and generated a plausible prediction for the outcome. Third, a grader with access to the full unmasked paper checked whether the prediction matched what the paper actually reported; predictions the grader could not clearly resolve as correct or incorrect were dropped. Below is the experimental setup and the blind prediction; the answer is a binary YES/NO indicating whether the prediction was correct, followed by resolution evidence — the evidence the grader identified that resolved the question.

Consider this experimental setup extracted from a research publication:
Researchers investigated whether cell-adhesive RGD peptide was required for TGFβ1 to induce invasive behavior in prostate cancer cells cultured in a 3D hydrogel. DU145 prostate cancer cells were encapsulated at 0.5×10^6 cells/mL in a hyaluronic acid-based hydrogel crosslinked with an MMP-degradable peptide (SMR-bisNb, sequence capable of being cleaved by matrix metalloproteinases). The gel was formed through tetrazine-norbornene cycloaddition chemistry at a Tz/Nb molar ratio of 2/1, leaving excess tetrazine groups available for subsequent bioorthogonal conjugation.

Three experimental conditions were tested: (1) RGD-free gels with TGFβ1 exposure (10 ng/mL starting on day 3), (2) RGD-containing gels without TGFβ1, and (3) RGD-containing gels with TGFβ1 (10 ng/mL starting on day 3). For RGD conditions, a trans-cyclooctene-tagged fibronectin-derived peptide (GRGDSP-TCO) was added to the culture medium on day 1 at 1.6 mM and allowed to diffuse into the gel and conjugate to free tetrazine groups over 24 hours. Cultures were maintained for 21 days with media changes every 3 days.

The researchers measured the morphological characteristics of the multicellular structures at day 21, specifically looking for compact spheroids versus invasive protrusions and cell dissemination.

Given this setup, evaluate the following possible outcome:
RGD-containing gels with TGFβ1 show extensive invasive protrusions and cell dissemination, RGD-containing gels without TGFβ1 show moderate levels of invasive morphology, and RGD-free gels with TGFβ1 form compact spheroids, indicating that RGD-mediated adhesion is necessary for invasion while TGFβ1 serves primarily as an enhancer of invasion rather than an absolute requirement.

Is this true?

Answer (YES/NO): NO